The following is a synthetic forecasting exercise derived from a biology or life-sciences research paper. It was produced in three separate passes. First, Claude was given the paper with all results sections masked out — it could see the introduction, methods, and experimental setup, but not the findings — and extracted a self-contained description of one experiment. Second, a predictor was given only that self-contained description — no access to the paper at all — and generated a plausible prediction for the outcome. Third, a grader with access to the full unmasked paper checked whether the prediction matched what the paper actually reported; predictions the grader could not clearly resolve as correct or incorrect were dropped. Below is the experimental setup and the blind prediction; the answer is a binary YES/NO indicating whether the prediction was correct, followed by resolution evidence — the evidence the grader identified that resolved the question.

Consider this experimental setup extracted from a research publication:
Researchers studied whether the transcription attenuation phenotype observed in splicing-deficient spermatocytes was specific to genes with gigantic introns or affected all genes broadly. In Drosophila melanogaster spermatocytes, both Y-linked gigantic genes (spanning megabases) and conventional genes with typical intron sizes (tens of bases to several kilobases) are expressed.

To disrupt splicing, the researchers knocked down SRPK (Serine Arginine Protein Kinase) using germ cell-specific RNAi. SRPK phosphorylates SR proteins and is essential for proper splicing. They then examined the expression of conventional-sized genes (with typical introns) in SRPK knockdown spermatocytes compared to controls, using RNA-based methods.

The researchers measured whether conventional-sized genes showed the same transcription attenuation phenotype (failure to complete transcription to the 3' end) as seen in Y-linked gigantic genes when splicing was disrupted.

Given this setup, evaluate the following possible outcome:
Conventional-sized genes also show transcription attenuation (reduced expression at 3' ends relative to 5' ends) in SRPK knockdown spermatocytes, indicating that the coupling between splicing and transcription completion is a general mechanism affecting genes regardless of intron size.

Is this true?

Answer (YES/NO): NO